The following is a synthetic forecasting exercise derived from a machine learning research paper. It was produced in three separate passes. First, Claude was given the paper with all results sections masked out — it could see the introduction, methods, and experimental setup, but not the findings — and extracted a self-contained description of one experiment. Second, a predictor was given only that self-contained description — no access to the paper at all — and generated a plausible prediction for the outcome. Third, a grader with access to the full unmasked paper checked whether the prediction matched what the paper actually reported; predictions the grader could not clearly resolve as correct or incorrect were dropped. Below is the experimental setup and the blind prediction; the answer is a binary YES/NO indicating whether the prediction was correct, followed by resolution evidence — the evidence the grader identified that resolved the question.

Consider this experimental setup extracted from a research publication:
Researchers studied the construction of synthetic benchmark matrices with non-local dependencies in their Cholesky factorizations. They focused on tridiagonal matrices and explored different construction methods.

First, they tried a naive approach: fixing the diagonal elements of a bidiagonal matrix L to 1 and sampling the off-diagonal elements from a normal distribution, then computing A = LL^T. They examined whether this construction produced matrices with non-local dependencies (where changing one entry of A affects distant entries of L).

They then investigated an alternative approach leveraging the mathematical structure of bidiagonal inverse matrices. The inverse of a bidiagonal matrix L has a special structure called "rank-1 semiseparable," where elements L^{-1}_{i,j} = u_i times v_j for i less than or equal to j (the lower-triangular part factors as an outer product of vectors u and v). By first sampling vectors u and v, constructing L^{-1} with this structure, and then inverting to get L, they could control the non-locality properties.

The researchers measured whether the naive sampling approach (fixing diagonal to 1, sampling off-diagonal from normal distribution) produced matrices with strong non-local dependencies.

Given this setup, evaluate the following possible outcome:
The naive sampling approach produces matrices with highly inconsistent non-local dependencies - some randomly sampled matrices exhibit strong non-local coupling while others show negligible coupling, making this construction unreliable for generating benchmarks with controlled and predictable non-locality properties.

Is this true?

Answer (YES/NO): NO